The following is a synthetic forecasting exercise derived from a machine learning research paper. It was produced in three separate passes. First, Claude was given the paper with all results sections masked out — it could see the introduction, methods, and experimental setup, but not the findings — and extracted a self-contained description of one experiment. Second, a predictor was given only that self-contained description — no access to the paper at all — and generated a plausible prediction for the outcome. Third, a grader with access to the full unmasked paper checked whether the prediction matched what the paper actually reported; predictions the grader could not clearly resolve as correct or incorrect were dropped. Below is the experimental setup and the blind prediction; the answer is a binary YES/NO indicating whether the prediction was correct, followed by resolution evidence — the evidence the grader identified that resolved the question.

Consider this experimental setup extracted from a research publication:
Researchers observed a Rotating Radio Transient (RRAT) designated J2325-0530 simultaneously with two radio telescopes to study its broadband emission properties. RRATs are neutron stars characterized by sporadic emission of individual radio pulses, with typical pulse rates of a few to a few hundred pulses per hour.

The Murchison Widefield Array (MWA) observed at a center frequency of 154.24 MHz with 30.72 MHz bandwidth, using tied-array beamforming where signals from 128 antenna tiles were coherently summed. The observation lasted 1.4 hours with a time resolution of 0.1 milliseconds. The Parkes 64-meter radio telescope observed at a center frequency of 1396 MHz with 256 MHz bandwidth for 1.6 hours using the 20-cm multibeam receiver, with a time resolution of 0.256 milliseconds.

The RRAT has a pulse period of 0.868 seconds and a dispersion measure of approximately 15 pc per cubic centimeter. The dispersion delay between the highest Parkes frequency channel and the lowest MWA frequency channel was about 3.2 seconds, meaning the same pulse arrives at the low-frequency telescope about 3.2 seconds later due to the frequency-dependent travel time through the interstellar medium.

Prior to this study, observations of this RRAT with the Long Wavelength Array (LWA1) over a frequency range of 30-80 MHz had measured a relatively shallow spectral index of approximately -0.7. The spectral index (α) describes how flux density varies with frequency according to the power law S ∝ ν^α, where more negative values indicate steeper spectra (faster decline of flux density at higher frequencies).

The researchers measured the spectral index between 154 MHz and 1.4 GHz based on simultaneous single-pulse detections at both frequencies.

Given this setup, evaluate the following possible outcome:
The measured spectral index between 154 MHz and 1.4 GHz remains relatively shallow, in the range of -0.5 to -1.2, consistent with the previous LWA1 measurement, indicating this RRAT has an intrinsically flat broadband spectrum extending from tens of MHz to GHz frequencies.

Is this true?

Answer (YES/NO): NO